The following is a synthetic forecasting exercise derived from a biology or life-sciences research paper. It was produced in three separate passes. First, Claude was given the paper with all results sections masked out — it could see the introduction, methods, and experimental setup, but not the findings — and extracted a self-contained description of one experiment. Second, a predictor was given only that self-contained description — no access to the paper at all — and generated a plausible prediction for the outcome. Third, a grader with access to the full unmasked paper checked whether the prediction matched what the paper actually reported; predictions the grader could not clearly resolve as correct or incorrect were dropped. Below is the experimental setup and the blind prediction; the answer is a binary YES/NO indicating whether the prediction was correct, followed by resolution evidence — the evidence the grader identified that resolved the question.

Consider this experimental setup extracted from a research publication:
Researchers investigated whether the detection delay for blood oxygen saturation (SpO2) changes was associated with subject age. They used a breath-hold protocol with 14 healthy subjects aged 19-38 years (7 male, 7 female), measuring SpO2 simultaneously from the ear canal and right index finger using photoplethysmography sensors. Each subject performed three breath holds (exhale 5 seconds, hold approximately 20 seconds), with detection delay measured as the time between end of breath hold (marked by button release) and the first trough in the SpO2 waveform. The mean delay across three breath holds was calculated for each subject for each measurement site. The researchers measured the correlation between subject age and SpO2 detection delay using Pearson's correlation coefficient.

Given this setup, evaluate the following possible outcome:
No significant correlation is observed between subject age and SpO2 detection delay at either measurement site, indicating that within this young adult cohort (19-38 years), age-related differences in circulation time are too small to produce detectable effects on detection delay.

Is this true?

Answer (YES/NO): YES